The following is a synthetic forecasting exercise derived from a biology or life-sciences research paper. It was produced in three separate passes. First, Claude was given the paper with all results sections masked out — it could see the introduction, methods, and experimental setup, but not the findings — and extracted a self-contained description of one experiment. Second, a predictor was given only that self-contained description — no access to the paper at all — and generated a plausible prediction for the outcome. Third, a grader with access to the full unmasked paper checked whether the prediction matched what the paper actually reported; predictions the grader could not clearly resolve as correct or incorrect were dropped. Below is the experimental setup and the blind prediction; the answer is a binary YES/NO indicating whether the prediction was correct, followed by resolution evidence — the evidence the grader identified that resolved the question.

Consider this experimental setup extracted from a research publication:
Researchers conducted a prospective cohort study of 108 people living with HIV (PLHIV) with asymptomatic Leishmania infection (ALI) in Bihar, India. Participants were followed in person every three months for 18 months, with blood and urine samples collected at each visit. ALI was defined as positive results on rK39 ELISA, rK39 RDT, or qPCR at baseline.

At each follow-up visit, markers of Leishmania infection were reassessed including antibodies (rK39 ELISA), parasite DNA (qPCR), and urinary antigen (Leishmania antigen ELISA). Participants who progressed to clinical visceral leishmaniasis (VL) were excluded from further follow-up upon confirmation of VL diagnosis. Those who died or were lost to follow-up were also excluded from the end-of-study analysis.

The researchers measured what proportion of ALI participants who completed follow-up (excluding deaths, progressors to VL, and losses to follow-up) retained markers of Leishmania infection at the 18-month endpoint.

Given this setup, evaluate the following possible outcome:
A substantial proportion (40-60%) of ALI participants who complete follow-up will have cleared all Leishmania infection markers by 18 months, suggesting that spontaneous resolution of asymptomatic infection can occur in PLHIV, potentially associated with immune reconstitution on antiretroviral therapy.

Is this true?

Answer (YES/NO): NO